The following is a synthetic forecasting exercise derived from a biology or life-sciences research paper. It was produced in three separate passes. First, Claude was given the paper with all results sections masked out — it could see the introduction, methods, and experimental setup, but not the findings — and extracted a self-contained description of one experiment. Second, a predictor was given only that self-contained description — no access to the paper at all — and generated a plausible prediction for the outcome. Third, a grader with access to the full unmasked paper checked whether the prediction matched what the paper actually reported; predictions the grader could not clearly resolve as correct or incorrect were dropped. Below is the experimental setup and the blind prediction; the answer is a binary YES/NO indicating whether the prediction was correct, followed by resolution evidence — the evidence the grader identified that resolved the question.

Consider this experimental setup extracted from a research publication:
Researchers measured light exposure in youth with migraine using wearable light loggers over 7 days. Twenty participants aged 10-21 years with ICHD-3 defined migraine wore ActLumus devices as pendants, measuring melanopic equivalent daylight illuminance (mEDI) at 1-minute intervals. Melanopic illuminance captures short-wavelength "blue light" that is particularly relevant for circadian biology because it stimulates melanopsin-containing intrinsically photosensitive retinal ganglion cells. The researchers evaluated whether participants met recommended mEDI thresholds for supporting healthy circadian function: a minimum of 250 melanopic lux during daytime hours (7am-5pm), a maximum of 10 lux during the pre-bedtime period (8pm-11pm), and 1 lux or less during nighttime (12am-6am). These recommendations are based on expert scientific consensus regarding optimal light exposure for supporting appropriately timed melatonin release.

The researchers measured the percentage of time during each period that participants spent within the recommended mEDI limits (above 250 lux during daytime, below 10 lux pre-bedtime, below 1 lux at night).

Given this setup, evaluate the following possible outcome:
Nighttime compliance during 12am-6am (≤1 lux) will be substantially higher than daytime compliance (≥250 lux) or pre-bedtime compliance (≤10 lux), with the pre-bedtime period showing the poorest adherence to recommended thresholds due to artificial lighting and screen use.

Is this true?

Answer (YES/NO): NO